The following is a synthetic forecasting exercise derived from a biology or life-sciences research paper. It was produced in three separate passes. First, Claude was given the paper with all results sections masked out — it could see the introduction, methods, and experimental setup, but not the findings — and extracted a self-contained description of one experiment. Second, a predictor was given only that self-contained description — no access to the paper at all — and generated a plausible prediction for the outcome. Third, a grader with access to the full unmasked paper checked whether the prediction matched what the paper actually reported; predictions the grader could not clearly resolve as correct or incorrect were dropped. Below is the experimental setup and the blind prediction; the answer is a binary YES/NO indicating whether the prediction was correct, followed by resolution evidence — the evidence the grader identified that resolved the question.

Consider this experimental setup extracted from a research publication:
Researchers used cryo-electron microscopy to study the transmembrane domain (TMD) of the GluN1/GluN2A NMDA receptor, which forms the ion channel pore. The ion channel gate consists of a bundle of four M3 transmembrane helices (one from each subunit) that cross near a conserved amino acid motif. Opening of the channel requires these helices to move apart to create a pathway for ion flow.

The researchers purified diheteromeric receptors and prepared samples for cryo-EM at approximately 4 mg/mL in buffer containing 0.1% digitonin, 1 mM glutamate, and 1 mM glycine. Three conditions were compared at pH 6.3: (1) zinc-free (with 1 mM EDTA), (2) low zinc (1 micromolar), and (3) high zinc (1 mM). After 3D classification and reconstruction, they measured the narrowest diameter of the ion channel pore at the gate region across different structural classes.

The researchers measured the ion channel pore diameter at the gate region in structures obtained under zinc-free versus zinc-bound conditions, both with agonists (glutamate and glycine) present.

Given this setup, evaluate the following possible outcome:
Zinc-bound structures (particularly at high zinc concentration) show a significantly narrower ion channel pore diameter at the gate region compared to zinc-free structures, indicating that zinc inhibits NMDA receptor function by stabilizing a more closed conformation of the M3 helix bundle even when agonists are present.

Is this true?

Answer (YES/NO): YES